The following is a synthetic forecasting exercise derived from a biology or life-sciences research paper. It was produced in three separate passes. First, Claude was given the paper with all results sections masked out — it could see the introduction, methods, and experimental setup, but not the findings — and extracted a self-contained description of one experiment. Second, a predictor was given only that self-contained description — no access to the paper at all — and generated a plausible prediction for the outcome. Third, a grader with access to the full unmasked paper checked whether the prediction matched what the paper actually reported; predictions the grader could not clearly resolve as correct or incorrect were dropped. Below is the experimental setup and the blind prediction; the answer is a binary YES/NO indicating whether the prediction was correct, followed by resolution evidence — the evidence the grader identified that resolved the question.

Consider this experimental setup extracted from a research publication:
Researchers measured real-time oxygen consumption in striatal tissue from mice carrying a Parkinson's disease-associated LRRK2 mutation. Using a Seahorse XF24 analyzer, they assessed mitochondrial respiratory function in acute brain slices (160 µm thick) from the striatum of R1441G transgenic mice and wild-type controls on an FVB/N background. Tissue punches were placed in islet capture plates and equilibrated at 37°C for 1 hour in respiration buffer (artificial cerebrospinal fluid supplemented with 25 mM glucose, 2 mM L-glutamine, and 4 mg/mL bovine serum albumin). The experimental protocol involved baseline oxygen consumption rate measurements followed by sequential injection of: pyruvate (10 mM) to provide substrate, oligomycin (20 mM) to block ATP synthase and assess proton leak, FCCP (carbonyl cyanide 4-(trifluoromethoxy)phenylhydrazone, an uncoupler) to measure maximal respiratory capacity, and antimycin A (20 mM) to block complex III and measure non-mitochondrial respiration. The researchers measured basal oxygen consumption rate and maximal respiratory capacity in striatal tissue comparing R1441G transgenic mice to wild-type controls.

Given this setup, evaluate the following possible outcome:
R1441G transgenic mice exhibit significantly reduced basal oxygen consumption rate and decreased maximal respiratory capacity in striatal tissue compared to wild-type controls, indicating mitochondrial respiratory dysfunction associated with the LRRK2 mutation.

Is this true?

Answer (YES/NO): YES